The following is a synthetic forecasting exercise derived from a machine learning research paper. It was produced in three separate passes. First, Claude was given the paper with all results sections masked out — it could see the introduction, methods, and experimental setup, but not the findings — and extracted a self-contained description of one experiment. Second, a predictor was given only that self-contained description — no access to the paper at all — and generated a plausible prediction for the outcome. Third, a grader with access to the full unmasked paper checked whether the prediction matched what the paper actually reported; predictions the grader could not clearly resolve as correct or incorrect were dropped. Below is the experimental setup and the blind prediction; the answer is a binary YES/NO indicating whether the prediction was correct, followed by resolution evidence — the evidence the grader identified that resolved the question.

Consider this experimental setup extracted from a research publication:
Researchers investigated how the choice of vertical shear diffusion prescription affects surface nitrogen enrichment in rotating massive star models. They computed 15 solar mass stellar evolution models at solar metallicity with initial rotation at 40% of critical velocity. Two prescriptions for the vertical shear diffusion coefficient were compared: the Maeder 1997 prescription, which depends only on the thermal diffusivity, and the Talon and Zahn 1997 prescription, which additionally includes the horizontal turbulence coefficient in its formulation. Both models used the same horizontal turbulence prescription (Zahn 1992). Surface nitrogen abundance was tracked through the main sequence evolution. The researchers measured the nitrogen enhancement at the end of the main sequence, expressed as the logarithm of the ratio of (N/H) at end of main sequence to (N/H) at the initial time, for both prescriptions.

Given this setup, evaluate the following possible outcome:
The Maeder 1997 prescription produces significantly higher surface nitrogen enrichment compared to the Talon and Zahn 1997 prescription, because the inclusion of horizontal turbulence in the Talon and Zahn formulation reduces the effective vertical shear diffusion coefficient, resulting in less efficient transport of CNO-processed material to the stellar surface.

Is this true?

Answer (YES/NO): YES